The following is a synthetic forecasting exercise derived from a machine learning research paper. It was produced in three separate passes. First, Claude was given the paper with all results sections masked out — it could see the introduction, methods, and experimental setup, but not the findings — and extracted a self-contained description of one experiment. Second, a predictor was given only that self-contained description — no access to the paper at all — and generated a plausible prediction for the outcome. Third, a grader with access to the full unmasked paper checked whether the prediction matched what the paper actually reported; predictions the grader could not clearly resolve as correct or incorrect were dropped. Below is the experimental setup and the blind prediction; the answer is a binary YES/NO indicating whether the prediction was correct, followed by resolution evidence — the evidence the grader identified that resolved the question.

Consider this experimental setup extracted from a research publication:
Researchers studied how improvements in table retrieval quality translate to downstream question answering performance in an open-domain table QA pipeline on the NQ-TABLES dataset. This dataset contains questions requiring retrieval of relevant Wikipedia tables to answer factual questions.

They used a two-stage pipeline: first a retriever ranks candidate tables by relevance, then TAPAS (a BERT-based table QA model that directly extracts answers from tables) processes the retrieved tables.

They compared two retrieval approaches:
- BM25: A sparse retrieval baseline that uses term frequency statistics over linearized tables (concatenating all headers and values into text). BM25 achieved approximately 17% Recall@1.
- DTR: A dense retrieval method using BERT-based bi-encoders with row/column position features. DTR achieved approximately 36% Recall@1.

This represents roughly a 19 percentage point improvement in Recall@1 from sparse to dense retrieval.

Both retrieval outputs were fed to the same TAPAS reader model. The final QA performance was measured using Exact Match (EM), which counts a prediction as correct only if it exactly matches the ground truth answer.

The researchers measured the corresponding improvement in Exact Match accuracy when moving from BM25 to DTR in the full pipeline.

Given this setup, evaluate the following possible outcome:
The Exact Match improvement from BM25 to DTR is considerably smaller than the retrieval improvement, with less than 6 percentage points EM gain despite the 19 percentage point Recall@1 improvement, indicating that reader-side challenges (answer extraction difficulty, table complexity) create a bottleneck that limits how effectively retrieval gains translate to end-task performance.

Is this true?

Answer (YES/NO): NO